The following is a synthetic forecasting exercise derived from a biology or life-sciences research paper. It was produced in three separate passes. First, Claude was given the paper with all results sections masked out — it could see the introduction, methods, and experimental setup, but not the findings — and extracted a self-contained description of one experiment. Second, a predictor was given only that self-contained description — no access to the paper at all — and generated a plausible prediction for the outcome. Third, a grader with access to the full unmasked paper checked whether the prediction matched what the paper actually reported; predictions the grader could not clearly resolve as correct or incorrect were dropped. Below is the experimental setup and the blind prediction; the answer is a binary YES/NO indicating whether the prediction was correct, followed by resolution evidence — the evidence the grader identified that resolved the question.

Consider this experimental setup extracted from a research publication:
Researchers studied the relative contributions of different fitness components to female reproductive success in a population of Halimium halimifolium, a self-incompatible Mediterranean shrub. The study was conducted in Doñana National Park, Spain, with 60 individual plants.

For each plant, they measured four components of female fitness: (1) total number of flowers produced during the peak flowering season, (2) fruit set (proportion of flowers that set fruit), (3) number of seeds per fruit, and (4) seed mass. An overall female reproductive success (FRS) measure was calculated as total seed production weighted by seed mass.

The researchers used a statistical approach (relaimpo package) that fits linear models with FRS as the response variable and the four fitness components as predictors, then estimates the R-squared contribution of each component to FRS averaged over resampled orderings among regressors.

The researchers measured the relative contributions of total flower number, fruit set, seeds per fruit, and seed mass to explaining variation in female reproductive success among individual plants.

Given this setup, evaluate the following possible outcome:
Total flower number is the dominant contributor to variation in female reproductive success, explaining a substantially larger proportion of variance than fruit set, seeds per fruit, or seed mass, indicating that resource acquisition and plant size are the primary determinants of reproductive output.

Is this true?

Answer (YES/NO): YES